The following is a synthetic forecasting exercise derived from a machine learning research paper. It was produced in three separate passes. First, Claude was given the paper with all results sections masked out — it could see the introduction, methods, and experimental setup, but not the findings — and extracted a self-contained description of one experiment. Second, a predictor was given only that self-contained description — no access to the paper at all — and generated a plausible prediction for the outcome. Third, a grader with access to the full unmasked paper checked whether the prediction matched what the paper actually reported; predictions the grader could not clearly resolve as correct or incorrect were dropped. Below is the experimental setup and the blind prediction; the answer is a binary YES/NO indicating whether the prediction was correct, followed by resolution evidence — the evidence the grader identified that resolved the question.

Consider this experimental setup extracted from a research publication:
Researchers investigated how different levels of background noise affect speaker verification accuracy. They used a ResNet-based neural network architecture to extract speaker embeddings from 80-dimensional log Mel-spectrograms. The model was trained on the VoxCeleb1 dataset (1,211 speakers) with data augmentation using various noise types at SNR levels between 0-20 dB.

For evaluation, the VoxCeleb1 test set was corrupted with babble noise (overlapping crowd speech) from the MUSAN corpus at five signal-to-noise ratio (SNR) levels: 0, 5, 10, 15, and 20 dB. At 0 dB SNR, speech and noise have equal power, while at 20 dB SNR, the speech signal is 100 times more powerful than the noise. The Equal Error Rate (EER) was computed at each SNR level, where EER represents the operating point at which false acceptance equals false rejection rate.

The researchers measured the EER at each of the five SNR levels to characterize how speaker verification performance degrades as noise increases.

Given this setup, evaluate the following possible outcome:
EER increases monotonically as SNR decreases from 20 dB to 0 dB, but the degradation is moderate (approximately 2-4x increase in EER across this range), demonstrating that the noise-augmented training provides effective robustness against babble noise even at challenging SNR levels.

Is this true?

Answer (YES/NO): NO